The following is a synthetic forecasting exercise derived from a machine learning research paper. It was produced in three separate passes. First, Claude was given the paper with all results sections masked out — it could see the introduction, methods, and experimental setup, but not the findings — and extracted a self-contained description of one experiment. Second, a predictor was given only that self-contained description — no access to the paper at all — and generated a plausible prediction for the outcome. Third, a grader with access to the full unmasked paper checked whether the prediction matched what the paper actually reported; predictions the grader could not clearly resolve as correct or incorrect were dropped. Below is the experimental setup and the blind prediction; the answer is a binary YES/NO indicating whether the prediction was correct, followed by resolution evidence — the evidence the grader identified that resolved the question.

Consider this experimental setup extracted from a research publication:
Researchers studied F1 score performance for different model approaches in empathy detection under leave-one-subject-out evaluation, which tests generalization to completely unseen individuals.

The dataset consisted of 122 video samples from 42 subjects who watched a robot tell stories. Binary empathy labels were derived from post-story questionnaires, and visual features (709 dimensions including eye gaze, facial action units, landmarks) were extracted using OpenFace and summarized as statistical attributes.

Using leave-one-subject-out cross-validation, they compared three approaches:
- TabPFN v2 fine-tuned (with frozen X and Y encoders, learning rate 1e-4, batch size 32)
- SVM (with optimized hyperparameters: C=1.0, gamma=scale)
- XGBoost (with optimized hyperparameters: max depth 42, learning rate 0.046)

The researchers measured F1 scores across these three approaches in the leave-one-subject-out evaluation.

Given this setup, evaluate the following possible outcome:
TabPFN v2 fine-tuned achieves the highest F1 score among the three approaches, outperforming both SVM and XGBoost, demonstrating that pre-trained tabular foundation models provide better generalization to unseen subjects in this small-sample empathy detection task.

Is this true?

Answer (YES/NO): YES